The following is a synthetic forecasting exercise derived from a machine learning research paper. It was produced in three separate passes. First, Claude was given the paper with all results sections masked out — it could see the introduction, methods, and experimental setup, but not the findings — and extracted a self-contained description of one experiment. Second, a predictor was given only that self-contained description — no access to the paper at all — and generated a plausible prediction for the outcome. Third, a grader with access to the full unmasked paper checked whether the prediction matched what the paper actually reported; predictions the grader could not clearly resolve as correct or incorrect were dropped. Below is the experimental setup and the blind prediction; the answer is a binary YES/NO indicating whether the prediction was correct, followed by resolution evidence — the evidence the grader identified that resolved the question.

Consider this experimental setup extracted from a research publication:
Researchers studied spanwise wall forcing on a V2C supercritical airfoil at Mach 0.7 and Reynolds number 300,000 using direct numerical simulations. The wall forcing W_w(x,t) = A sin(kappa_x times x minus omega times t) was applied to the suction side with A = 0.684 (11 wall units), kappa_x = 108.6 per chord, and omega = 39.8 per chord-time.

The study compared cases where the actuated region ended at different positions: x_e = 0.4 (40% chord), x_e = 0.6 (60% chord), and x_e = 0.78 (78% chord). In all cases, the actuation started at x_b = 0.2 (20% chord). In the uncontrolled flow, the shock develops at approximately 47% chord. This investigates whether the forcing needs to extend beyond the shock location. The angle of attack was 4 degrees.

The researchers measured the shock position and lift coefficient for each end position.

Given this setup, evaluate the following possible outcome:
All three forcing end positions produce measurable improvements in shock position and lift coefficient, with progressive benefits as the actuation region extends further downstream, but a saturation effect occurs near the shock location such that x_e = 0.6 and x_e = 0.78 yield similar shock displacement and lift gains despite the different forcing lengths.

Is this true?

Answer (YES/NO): NO